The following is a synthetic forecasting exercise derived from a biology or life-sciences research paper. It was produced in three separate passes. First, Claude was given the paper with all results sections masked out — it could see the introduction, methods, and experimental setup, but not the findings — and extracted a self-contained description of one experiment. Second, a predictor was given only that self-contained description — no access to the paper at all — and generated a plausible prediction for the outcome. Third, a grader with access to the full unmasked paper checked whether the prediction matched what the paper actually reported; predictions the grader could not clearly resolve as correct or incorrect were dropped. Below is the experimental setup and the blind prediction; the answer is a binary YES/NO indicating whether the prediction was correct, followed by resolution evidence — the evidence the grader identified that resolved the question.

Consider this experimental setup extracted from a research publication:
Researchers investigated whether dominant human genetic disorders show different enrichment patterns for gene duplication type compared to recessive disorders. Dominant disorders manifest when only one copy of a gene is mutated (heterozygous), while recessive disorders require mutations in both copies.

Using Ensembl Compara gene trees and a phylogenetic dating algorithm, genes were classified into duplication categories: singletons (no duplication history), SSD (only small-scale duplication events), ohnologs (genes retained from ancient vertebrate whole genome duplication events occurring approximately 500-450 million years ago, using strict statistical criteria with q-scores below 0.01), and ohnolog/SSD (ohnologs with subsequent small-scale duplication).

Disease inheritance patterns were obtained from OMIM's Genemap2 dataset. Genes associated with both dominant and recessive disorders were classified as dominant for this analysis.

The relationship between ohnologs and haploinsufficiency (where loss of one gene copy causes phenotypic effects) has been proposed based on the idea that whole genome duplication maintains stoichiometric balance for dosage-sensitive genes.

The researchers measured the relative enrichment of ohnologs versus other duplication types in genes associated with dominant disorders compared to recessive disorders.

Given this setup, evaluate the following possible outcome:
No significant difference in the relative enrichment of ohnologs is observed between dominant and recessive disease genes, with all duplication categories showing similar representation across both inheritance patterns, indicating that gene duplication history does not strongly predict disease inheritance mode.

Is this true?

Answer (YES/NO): NO